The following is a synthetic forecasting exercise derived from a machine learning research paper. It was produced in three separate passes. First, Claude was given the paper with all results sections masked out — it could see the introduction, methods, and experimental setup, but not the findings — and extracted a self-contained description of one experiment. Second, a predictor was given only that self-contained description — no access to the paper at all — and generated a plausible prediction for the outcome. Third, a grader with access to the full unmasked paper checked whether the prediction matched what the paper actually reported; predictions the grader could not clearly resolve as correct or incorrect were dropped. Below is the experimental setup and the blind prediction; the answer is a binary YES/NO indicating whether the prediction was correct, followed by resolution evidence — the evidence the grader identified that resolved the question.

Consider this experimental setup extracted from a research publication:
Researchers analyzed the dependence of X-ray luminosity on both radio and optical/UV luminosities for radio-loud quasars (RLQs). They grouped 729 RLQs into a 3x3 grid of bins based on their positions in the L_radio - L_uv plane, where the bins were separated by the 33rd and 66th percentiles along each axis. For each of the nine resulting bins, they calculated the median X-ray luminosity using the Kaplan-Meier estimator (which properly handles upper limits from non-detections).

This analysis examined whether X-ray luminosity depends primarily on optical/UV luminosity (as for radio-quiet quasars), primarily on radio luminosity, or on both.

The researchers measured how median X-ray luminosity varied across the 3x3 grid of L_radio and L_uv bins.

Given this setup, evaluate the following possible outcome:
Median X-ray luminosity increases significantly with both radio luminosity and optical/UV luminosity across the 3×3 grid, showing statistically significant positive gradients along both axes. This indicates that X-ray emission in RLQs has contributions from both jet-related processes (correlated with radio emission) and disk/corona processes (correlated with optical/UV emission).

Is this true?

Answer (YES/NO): NO